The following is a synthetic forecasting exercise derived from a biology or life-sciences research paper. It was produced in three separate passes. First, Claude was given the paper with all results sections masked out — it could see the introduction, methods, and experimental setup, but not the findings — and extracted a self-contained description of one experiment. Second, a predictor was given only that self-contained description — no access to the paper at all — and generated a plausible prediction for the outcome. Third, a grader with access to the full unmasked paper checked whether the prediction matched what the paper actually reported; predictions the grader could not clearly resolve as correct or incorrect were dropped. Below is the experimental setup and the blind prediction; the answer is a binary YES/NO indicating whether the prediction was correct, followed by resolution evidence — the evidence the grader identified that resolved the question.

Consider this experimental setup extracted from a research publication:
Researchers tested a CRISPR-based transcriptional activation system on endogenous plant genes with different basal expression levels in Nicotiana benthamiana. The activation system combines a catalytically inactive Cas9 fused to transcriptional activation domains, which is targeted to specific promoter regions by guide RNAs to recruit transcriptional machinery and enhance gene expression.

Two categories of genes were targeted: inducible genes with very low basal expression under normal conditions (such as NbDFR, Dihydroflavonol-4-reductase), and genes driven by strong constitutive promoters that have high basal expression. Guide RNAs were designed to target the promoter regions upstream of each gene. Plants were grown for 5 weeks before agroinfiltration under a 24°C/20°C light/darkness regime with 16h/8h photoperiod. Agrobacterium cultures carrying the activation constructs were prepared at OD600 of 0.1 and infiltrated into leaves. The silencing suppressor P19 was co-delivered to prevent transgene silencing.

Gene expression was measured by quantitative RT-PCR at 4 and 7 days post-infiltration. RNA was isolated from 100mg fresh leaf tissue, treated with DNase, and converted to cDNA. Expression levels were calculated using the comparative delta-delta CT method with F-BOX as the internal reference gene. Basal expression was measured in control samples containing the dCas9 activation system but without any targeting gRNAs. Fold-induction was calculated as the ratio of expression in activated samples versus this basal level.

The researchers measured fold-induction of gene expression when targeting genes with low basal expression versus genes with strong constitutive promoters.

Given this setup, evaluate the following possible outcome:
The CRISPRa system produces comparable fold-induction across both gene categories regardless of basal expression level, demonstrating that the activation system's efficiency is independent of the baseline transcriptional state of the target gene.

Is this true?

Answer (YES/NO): NO